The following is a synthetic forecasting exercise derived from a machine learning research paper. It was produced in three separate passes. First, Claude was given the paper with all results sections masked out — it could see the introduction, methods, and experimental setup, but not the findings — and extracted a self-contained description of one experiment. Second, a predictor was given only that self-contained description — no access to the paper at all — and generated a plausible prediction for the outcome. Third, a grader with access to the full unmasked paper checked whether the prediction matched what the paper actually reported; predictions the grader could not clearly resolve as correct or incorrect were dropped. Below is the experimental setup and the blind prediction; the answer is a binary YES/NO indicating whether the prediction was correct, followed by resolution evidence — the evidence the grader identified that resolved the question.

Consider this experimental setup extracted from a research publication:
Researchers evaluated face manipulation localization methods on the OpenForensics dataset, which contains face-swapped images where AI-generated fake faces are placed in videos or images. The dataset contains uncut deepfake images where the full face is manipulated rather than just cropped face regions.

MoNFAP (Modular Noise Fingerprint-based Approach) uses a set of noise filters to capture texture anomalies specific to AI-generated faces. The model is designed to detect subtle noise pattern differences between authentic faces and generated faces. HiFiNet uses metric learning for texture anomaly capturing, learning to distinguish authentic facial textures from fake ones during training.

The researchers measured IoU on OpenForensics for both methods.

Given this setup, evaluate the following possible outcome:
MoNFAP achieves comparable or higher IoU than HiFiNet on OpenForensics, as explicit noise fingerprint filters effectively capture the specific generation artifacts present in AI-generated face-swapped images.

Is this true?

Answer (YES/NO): YES